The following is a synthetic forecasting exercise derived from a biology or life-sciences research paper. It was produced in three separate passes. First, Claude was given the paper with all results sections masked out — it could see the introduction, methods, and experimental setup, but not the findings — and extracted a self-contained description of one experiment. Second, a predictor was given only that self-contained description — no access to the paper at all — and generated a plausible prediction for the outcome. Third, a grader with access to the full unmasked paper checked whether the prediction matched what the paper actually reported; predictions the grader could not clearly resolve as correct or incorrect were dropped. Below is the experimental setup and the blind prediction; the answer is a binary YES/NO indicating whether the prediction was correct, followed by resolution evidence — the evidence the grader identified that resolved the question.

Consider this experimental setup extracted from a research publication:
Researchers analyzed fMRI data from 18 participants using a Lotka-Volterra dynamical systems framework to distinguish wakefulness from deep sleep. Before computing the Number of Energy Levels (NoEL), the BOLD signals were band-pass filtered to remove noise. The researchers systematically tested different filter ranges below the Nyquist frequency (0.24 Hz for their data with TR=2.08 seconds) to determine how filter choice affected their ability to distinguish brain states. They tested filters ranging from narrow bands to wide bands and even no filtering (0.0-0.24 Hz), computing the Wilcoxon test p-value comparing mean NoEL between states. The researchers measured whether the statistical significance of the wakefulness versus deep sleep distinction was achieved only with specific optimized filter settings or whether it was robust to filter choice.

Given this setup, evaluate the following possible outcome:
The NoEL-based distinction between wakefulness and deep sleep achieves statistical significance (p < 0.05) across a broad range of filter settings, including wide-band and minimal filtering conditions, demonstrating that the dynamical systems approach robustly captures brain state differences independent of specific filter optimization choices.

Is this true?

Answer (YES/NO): YES